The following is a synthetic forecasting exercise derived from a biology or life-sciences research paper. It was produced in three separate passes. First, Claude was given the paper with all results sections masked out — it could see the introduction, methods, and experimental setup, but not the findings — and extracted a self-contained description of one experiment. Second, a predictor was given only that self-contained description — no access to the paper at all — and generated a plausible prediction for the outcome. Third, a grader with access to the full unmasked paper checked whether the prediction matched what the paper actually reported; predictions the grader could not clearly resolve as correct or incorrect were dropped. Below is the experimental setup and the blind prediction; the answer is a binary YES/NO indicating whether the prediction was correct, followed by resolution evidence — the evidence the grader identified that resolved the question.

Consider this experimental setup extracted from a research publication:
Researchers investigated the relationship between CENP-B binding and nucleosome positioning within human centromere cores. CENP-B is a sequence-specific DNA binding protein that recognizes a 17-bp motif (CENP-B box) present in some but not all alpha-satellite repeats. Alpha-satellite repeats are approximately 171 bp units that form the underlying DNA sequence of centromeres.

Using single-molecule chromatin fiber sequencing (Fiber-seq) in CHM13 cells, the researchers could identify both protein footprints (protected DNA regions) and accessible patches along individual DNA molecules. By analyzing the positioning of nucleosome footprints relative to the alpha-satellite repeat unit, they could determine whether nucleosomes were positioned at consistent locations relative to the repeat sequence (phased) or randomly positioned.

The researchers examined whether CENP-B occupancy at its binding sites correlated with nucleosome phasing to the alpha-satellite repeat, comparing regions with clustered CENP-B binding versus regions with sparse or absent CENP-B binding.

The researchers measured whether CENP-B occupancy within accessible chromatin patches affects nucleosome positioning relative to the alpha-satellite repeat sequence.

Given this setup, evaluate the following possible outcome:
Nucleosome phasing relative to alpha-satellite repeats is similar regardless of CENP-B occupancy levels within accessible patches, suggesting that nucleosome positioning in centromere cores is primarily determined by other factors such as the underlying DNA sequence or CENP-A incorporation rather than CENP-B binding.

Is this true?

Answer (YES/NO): NO